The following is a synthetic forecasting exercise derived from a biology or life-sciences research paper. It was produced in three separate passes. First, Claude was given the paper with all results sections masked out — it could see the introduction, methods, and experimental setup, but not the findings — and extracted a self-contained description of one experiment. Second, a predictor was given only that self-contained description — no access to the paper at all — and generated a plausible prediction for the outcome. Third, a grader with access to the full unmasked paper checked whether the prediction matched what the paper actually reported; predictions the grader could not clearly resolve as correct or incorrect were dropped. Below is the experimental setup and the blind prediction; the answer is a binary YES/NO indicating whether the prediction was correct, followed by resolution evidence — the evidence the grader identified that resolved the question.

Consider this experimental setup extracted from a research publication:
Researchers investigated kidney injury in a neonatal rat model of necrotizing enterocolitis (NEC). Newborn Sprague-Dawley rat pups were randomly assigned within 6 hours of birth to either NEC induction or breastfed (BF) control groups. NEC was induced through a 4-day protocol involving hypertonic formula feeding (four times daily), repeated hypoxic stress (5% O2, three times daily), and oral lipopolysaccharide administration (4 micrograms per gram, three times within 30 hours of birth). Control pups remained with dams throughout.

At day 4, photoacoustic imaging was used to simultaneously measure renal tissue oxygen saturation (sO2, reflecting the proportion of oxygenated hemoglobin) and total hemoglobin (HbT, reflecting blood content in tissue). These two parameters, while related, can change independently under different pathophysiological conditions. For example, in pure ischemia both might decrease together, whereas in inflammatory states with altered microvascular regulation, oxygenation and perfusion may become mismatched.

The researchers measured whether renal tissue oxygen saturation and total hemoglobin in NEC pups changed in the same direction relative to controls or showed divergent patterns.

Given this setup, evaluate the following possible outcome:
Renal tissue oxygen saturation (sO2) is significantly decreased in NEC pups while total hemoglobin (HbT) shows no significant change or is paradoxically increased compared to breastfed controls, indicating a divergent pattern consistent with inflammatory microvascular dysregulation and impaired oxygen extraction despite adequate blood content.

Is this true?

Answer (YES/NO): YES